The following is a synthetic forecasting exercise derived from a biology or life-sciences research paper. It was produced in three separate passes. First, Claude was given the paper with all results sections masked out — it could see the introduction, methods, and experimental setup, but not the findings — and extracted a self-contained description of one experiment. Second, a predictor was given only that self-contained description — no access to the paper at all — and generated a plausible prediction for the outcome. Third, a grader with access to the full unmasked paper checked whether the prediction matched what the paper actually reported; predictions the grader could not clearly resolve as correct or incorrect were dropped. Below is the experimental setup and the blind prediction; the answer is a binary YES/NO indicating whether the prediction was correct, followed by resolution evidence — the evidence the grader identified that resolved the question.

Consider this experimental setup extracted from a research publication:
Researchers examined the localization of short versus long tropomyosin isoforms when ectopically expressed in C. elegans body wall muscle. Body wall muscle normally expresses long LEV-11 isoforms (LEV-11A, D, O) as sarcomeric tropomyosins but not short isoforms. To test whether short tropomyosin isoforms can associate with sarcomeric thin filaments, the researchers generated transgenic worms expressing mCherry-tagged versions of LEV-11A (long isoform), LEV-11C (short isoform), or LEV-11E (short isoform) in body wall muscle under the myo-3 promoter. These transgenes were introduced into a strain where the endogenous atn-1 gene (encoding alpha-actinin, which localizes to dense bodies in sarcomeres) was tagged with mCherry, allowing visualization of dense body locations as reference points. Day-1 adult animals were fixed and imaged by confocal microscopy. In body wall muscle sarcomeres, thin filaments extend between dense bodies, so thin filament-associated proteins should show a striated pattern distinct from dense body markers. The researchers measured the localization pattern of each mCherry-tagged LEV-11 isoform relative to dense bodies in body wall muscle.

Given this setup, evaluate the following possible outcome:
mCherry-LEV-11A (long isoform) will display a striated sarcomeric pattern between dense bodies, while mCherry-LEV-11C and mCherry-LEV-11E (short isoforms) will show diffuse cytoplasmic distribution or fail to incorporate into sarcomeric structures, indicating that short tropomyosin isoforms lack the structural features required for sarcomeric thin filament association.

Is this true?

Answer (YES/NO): NO